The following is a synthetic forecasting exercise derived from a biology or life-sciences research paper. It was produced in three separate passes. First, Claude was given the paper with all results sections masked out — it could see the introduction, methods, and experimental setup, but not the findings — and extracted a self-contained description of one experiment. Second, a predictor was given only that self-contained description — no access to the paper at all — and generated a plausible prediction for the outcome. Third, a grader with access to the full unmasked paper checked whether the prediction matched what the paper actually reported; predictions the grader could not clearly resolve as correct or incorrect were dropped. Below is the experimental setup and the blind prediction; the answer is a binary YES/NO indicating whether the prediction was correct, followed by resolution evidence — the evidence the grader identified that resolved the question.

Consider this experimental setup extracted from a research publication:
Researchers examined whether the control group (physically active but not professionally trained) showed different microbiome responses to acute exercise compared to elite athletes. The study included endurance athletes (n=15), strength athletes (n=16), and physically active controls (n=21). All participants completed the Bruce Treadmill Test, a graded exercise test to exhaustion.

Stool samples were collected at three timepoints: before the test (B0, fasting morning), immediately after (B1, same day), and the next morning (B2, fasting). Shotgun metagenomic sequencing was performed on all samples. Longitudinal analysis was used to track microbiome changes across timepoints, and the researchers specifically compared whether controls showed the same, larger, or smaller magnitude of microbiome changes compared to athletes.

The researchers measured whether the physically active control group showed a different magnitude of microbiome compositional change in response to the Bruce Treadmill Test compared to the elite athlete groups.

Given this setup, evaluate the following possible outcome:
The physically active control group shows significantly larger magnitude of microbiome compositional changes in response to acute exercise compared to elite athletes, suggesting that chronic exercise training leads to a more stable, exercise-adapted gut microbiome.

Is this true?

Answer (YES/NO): NO